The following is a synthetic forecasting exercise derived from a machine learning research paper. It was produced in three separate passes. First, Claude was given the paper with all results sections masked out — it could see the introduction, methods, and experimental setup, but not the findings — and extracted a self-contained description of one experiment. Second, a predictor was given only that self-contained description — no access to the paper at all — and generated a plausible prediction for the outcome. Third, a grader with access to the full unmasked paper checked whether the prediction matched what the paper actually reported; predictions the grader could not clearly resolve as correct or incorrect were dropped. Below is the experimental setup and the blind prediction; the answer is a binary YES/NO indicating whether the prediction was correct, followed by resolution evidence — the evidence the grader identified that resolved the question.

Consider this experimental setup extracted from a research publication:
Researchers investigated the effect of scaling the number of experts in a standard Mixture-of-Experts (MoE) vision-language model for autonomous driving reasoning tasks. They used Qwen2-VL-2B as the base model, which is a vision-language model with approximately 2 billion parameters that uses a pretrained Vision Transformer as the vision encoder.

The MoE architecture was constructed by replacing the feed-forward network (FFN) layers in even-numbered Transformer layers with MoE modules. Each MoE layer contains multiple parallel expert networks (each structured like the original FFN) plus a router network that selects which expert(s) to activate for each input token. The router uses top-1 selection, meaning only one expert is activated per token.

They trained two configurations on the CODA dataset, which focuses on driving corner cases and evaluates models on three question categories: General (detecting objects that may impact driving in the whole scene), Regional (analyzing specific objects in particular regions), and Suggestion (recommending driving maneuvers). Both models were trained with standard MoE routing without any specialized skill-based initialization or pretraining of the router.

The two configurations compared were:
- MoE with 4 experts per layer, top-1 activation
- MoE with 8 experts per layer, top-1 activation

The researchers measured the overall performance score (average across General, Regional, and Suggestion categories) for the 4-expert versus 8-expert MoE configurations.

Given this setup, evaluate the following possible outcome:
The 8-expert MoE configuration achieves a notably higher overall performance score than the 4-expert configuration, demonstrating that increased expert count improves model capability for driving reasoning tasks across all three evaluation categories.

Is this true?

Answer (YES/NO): NO